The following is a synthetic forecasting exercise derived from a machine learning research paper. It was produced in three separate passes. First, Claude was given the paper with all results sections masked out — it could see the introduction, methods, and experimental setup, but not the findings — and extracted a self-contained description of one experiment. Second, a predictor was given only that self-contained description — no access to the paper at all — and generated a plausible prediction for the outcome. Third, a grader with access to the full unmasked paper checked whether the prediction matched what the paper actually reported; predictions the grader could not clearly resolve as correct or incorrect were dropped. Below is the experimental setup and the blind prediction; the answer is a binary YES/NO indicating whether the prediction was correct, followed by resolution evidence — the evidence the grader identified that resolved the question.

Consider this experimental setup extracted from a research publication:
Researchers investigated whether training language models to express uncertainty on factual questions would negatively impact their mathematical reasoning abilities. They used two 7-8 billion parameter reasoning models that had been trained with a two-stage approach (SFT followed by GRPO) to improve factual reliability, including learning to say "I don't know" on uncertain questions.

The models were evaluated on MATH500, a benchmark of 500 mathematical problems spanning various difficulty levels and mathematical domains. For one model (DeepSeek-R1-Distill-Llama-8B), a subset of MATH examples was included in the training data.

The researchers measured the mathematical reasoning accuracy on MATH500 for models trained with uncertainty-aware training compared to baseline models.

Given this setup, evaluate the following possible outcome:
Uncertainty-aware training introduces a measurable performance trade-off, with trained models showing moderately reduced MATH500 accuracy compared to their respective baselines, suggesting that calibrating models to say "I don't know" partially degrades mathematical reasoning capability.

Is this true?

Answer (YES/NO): NO